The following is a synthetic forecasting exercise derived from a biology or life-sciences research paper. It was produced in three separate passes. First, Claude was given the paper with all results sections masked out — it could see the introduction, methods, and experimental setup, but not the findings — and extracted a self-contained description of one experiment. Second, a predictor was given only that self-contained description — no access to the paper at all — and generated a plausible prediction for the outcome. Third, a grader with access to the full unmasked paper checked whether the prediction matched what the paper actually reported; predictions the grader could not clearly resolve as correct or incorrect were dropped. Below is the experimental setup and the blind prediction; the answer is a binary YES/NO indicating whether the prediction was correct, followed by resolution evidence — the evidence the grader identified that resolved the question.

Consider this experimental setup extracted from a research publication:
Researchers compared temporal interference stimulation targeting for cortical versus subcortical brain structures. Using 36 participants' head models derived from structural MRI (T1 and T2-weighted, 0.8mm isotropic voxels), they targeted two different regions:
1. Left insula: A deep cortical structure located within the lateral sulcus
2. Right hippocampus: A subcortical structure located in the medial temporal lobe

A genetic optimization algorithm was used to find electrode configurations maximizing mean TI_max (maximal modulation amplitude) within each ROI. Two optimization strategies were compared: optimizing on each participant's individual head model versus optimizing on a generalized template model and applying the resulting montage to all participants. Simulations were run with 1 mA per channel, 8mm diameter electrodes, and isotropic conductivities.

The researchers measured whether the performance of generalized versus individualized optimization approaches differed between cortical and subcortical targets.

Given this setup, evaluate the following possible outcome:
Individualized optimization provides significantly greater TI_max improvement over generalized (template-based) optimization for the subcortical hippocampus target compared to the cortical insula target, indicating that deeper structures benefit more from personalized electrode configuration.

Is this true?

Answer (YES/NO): NO